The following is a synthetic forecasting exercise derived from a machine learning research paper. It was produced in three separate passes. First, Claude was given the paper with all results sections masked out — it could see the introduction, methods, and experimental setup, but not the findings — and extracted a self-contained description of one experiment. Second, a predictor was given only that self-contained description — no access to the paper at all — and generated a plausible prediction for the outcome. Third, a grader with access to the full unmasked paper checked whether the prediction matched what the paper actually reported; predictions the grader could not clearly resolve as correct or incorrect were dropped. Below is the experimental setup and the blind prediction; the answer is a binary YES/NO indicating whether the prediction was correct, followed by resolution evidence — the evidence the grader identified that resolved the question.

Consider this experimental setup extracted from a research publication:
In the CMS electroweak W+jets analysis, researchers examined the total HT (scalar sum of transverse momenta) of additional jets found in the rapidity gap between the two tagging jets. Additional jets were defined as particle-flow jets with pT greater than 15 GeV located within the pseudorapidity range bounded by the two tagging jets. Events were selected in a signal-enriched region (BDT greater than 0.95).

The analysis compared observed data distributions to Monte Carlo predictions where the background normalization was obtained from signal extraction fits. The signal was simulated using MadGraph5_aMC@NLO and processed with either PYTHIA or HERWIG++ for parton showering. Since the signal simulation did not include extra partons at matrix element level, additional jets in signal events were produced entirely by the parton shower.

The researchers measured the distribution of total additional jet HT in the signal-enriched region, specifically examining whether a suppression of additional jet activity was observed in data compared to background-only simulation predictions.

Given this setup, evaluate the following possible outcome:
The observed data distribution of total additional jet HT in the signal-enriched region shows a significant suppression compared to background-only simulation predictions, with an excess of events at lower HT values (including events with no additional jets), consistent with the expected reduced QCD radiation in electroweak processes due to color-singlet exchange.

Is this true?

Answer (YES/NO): YES